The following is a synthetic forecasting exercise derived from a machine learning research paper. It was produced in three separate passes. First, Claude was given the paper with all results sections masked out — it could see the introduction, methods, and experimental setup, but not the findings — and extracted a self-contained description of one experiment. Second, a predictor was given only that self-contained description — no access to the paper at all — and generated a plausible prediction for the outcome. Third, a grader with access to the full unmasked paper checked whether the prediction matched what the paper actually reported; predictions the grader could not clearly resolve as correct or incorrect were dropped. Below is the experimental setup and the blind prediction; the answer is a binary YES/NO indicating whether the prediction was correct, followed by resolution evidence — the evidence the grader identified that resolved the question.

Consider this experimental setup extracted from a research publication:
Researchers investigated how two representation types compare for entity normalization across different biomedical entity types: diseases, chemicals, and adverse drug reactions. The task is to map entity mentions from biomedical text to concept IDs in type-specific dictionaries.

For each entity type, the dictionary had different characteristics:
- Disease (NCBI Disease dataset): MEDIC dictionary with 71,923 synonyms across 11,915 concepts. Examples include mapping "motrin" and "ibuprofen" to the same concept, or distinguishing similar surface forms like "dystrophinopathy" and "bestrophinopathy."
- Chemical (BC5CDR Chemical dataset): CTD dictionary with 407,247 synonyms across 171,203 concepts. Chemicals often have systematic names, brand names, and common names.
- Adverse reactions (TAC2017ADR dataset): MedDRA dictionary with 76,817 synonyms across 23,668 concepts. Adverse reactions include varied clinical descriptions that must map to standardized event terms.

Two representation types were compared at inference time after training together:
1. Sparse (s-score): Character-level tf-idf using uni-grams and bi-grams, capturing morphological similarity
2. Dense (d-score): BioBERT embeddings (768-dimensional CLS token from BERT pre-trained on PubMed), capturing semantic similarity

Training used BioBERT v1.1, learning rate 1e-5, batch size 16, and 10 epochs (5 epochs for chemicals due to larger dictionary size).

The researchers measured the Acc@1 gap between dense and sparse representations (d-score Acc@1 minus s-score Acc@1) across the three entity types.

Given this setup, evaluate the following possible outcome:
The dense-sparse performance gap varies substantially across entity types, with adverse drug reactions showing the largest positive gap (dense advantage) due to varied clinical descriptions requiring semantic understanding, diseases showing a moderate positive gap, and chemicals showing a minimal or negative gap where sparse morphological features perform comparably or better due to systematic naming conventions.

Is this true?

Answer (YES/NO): NO